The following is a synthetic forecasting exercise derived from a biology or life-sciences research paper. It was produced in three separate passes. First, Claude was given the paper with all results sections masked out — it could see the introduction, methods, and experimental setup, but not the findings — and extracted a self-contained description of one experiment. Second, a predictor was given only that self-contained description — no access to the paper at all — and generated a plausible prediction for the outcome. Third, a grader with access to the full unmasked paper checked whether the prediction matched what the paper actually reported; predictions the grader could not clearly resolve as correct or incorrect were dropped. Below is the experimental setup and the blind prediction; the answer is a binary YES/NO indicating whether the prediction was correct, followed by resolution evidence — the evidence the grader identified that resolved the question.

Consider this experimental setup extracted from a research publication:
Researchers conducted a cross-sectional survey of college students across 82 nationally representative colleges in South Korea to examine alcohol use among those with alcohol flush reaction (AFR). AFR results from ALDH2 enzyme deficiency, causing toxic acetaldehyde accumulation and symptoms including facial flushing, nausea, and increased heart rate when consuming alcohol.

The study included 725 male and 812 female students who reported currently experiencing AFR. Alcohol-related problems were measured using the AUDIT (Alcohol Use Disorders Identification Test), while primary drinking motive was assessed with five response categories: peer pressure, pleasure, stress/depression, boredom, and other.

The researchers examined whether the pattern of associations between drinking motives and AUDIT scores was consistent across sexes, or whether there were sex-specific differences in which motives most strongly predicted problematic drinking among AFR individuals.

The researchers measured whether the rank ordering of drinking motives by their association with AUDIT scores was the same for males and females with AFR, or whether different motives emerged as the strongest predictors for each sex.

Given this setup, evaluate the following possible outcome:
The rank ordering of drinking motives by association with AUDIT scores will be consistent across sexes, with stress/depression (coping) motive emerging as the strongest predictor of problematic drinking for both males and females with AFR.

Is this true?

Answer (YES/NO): NO